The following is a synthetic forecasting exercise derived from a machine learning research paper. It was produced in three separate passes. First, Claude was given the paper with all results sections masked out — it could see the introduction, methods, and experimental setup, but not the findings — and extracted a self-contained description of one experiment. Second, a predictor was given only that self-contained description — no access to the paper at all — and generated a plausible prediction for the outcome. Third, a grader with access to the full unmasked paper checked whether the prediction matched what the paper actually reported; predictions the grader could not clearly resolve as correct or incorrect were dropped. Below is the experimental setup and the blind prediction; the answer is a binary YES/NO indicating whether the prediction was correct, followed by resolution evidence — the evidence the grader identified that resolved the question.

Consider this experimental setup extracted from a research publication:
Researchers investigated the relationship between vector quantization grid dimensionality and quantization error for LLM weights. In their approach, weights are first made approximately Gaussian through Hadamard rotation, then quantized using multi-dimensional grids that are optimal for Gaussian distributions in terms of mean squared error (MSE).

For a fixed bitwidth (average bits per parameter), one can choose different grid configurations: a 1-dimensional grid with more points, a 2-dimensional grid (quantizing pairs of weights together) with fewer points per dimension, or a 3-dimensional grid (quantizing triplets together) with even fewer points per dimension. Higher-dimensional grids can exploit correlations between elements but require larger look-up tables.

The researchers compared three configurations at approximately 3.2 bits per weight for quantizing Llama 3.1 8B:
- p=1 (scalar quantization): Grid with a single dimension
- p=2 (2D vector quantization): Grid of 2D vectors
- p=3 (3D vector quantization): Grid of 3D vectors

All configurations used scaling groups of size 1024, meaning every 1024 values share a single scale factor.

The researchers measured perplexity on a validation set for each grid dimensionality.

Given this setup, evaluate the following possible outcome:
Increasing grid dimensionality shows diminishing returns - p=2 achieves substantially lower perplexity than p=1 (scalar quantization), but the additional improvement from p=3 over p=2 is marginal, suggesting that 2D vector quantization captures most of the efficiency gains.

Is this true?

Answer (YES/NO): NO